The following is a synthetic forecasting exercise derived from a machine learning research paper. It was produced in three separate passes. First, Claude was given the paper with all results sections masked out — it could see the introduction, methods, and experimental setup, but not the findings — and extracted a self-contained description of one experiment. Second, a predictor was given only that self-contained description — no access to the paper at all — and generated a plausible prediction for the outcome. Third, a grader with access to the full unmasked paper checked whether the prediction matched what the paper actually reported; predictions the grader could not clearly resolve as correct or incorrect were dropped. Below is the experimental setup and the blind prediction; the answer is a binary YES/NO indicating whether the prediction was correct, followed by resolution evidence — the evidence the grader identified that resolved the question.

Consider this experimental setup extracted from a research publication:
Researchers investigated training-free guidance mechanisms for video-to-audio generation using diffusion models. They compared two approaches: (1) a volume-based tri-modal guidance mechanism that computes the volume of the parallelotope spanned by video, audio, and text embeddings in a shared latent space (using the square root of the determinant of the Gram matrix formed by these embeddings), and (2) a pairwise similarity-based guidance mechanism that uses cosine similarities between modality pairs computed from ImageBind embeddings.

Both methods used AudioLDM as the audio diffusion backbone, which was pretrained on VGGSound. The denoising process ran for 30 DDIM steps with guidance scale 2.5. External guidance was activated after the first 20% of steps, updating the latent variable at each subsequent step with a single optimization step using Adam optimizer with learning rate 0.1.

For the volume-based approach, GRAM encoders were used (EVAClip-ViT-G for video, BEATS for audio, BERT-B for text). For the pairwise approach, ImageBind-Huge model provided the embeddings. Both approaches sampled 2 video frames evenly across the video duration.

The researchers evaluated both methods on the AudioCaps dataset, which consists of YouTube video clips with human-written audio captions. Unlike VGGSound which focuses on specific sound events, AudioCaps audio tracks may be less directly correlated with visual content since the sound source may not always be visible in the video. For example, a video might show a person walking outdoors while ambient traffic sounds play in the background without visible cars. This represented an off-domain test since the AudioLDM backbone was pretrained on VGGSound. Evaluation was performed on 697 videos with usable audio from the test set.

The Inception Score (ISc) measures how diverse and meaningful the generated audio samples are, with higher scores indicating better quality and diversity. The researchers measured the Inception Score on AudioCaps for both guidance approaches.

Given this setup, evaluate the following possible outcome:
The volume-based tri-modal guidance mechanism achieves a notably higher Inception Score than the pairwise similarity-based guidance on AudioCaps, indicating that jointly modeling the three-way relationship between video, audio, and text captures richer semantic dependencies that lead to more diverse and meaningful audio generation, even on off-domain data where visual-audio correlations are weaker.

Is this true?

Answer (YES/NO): NO